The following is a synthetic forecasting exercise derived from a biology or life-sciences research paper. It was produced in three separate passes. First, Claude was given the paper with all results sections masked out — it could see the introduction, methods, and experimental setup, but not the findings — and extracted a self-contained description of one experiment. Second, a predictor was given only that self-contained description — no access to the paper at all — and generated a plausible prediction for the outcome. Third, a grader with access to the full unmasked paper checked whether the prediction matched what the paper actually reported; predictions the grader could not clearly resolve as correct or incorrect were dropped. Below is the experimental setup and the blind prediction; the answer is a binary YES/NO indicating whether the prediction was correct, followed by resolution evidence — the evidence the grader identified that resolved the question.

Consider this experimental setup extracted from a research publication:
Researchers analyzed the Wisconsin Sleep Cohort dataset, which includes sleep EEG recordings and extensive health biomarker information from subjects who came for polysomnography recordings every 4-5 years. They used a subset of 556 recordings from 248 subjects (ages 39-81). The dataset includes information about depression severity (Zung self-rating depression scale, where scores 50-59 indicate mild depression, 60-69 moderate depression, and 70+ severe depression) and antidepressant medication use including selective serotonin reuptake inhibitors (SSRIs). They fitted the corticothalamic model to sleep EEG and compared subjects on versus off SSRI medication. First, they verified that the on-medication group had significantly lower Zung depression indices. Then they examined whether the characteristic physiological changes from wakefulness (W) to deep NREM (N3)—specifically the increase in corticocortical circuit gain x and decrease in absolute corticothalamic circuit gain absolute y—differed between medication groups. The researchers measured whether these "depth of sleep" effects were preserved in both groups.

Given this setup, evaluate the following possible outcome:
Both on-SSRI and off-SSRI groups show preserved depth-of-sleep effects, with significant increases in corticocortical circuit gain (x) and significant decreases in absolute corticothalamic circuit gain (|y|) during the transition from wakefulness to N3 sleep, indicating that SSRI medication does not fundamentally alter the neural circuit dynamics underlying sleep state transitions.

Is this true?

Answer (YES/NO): NO